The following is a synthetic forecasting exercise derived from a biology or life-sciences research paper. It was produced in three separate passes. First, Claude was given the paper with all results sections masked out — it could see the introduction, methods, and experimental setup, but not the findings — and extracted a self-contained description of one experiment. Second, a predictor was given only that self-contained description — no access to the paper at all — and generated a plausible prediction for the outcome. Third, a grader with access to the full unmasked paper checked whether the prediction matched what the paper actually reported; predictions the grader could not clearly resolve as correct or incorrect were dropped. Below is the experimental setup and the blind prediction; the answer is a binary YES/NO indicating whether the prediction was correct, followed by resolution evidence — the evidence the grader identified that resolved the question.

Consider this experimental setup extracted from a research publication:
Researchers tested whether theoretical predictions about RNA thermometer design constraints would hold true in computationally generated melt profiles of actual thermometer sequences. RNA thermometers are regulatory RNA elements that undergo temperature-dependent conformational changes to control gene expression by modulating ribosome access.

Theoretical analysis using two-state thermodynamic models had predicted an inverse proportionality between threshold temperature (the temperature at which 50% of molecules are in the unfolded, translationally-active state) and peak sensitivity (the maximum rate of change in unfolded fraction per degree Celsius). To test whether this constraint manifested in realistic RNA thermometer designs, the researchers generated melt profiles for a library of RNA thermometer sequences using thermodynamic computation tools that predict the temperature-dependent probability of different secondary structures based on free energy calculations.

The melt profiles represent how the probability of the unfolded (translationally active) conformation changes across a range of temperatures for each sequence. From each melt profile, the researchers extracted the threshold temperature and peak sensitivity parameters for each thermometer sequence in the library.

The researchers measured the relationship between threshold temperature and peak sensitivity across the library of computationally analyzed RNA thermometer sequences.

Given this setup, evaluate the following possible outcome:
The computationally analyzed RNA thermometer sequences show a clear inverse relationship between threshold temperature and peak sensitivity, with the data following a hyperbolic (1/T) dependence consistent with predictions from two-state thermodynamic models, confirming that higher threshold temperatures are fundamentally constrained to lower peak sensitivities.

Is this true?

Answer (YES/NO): YES